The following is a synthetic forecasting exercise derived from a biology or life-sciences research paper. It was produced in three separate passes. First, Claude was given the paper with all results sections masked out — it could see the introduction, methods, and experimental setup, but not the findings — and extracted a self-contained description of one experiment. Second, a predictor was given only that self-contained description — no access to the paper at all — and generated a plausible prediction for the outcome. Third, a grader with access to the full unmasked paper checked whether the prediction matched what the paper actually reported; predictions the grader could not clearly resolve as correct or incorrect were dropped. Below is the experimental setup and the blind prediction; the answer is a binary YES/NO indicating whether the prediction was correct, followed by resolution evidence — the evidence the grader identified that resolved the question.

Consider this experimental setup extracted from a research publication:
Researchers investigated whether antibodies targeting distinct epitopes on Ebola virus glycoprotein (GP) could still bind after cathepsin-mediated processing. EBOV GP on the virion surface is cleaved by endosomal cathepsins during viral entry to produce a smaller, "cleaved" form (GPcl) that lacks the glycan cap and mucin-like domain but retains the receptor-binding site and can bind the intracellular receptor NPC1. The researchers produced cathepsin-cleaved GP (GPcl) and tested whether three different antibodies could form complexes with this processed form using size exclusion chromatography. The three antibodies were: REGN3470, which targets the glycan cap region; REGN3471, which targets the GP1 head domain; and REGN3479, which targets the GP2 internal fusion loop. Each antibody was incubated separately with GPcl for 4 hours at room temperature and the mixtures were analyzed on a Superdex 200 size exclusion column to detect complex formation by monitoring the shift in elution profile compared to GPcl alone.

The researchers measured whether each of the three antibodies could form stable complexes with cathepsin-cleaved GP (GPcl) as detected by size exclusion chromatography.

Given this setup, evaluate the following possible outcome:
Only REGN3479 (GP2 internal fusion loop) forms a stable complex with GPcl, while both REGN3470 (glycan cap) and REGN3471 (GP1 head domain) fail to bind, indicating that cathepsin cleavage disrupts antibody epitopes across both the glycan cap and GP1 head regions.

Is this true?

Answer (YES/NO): NO